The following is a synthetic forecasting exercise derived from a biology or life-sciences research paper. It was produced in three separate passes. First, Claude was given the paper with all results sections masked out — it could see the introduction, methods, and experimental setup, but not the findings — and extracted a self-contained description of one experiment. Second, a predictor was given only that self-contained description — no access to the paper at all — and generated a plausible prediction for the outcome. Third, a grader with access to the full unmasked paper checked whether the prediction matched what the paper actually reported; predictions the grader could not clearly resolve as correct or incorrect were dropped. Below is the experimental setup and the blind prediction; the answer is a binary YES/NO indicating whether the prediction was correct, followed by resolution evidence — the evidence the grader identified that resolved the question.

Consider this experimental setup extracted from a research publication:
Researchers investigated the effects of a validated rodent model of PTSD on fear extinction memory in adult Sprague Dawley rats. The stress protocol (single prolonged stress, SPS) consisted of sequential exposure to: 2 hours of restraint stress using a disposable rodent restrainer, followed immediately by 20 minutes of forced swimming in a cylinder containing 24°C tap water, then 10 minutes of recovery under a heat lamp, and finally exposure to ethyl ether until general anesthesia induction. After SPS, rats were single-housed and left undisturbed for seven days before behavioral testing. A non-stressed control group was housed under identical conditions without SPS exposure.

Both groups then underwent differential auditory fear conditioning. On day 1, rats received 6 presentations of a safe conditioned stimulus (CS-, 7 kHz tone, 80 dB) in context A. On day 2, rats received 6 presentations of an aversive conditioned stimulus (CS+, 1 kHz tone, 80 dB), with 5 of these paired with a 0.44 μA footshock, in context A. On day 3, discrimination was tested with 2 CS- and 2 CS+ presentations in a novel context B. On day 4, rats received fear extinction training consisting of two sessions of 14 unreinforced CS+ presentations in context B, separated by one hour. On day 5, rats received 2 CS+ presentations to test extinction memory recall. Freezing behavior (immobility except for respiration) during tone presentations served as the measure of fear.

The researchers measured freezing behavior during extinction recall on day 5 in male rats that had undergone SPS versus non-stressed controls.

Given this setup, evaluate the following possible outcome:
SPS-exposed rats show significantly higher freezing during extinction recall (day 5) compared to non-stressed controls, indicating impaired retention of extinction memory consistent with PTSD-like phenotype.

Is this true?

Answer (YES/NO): YES